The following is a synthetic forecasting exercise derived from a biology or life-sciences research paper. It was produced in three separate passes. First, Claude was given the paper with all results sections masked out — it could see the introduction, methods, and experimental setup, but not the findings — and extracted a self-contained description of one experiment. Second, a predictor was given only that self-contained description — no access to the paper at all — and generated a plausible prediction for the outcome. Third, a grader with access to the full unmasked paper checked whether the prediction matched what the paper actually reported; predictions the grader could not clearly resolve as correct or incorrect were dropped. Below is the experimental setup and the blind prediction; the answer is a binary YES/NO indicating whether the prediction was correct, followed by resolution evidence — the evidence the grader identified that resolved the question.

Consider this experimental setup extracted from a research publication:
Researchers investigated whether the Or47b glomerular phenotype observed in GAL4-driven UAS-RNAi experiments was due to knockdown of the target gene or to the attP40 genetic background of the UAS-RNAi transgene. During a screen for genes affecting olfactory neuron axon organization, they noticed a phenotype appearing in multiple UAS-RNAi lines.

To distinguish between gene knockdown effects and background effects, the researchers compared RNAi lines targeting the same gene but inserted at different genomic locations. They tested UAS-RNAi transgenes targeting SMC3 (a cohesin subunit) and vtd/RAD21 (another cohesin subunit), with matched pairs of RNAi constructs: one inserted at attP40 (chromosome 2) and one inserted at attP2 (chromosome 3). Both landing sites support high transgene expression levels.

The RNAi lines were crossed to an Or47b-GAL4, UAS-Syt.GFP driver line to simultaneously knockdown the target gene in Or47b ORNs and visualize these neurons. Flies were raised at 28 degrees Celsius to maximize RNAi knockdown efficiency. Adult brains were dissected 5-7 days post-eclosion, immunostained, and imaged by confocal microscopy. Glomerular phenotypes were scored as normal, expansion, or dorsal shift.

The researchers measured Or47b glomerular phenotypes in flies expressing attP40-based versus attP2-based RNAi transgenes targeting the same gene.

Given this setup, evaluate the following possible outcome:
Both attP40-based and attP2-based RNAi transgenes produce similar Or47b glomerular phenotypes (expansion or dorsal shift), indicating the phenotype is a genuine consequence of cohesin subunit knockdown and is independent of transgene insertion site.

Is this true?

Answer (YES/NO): NO